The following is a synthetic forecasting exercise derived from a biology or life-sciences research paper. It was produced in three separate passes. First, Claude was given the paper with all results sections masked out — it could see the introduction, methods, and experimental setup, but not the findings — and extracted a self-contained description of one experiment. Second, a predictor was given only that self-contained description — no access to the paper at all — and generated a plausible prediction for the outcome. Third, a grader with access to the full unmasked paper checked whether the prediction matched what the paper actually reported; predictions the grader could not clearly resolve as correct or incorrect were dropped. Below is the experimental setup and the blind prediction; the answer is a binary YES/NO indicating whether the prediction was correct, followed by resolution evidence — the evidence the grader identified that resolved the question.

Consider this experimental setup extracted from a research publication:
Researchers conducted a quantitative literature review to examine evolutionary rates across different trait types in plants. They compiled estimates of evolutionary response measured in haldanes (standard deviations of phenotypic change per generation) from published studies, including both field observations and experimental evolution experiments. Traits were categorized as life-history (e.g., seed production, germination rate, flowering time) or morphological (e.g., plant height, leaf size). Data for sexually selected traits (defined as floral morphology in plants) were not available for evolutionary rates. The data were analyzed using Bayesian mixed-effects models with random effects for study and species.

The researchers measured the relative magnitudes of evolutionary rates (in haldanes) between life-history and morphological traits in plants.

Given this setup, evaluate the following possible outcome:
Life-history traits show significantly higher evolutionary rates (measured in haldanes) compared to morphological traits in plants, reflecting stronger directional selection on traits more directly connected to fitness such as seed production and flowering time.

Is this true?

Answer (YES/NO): NO